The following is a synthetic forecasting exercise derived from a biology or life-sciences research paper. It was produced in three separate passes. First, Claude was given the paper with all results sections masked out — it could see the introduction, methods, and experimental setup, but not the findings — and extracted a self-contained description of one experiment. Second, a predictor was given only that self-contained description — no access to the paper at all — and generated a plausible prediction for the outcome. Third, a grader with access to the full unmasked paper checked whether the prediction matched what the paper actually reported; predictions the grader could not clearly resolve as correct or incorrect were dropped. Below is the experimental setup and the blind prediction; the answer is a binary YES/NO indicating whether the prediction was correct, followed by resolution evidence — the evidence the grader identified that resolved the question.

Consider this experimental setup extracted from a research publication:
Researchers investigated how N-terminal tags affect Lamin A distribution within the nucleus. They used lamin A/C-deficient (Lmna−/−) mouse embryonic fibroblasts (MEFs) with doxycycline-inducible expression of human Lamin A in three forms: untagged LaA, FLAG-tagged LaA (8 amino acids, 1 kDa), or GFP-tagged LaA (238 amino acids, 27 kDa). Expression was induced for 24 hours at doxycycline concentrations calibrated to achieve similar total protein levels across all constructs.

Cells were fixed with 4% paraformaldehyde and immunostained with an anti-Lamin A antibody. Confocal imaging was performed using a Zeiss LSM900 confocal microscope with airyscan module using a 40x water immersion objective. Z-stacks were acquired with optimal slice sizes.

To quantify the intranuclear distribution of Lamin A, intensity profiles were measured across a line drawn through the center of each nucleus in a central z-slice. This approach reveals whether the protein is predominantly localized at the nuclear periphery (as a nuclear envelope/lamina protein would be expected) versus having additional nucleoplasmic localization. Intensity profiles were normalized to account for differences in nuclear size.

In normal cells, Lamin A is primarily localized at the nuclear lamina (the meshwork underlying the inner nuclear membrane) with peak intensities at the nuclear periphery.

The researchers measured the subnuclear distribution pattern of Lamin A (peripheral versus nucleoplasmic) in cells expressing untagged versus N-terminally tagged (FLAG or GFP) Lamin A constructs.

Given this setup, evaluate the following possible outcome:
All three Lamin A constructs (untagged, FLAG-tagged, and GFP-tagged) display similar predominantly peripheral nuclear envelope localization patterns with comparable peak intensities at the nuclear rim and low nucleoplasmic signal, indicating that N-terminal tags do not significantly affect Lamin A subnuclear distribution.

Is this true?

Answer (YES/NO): NO